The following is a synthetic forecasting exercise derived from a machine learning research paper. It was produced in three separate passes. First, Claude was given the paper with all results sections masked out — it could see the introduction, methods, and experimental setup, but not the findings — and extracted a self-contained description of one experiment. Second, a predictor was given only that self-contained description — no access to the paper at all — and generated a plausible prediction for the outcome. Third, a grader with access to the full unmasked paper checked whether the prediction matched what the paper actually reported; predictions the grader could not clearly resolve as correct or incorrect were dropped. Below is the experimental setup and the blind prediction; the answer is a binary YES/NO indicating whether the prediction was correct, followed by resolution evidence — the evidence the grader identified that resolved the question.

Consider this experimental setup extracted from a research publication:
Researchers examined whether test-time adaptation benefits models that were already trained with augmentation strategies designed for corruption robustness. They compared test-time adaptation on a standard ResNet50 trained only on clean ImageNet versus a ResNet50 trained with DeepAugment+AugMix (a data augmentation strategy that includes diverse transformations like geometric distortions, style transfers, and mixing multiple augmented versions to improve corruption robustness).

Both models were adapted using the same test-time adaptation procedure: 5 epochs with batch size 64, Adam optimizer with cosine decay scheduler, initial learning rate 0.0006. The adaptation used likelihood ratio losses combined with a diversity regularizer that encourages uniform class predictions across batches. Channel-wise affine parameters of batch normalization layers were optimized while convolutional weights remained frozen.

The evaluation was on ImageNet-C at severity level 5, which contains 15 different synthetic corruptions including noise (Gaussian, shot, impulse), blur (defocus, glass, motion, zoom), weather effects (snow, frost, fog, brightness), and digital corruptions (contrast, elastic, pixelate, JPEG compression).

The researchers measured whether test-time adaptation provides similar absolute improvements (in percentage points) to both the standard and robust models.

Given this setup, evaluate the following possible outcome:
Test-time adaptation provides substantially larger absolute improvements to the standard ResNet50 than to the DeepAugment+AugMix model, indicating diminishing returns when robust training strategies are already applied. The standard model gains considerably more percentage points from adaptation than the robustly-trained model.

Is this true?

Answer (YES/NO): NO